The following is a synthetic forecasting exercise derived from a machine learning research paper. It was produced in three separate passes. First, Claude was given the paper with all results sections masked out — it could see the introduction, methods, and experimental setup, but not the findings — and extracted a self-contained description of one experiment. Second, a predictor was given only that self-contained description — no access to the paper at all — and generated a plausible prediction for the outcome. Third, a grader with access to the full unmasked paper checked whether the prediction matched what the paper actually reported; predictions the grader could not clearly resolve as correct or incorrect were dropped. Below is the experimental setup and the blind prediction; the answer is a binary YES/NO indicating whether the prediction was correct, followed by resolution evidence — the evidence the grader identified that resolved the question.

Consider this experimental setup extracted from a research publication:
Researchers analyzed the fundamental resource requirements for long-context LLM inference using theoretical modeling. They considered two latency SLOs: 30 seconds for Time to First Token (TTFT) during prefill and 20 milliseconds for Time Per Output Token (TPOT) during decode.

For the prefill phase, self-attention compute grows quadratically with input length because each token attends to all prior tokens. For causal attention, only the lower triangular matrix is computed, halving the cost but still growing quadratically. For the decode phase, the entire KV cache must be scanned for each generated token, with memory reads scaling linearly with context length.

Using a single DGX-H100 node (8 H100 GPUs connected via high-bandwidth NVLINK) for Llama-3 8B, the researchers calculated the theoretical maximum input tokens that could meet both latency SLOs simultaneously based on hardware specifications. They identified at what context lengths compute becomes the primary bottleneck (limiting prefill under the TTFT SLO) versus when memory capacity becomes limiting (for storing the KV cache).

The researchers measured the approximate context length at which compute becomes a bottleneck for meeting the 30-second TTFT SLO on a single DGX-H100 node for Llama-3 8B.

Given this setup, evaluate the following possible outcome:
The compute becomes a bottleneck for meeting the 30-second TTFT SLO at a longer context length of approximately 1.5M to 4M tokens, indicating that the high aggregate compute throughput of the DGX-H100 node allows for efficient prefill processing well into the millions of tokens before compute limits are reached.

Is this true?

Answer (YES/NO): NO